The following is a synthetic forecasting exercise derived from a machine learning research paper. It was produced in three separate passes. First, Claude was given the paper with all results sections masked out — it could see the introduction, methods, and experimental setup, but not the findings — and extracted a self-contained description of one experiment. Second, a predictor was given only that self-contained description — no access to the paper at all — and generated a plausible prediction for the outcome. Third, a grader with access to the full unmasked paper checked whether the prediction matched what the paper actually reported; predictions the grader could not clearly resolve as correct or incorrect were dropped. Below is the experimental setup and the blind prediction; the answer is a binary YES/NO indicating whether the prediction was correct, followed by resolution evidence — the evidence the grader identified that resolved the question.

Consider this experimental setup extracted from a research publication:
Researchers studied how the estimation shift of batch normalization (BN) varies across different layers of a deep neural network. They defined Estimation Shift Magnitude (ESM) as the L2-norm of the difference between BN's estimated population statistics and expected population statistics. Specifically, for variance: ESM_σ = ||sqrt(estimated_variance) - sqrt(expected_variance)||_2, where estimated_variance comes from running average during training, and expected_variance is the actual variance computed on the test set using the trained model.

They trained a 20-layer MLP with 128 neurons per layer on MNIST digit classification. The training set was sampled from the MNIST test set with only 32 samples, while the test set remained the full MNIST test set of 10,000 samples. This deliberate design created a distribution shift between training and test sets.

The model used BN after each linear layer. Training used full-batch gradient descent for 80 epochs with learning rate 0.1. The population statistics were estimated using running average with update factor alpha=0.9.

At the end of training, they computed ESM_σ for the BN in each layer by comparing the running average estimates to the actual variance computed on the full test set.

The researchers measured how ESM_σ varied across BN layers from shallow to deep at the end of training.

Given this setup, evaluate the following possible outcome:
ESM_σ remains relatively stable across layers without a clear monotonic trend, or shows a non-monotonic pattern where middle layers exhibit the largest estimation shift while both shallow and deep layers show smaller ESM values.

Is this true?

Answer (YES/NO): NO